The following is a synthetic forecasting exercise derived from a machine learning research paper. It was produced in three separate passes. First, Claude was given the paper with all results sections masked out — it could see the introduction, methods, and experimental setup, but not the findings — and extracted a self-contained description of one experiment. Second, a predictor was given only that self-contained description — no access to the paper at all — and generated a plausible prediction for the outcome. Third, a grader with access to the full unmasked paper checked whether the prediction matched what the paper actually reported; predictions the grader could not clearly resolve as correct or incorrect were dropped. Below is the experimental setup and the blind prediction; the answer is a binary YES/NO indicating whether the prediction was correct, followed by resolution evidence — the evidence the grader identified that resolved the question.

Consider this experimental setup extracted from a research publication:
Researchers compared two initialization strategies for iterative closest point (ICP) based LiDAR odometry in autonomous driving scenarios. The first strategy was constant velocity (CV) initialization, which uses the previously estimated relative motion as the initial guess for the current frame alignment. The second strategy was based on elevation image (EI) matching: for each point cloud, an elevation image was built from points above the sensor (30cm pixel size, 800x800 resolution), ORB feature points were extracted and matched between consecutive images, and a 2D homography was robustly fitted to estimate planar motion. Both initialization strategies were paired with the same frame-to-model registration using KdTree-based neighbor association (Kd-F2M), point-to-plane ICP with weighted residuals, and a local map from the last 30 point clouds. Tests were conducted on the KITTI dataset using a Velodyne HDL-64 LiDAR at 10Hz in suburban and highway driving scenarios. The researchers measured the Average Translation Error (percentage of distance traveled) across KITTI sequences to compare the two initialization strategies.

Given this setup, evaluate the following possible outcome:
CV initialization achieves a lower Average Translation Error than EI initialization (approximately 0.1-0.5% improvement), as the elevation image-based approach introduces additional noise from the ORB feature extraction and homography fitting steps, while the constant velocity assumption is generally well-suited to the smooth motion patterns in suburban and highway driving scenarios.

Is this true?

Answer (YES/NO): NO